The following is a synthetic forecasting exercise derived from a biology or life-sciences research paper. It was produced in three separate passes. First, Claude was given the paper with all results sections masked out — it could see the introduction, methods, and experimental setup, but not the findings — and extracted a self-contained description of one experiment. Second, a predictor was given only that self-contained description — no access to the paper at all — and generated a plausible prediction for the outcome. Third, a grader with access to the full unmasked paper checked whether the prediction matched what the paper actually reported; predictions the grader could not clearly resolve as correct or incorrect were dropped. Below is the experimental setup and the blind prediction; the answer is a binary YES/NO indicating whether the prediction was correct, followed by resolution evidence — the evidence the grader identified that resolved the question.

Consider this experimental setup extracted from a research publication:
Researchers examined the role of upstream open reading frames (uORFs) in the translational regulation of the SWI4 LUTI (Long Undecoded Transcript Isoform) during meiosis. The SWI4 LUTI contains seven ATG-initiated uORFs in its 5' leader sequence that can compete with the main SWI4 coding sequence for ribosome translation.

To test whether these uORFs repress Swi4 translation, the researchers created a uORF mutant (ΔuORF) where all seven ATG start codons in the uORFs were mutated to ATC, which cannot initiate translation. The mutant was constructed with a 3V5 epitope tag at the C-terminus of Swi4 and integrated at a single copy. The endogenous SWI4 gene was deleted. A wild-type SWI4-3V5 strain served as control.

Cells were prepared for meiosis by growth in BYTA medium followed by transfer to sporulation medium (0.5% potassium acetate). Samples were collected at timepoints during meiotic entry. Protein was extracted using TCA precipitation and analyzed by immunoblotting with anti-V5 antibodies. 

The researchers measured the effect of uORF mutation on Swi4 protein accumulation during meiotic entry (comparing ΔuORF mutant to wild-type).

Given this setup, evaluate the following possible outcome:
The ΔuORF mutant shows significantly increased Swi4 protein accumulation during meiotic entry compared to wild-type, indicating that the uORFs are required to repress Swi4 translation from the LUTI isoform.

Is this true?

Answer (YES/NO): YES